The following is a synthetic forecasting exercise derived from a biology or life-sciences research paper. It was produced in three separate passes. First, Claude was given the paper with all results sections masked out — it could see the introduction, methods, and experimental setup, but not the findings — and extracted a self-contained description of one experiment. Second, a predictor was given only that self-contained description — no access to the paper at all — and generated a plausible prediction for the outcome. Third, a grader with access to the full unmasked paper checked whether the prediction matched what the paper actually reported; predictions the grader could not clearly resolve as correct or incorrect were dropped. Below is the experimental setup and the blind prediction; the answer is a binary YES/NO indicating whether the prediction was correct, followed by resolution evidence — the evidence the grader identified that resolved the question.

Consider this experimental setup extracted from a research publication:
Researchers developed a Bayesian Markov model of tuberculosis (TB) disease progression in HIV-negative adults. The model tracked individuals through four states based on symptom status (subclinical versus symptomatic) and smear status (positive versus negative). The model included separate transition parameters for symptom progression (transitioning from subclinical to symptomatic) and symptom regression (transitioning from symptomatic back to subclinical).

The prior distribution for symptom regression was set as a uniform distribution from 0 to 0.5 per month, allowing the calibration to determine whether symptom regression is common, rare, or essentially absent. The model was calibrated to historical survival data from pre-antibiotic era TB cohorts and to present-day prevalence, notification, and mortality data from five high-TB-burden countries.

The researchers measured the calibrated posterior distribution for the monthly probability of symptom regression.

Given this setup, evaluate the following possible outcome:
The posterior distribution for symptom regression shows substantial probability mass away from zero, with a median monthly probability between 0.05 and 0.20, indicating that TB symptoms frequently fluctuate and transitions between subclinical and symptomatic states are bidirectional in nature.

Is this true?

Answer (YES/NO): NO